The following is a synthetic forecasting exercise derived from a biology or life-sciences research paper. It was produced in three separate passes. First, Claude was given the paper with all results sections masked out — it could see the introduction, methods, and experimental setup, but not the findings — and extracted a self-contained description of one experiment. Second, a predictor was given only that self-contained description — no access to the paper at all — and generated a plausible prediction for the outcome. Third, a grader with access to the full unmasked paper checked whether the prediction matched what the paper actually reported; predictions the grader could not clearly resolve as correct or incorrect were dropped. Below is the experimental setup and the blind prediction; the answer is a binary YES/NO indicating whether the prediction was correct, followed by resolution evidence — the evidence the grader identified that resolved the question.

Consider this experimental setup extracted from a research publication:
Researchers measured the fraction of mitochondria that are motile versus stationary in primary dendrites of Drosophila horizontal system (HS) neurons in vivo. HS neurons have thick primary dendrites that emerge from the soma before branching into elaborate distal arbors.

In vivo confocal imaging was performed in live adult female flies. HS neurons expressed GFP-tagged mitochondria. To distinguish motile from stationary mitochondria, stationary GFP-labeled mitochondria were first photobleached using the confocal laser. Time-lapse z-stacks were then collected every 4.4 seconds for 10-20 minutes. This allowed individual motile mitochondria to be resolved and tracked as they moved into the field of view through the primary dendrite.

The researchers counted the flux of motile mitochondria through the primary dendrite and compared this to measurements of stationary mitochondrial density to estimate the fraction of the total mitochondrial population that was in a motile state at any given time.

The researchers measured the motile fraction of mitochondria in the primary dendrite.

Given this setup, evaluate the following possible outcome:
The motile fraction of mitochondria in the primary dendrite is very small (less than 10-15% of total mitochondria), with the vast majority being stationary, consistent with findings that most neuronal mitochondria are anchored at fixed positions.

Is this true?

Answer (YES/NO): YES